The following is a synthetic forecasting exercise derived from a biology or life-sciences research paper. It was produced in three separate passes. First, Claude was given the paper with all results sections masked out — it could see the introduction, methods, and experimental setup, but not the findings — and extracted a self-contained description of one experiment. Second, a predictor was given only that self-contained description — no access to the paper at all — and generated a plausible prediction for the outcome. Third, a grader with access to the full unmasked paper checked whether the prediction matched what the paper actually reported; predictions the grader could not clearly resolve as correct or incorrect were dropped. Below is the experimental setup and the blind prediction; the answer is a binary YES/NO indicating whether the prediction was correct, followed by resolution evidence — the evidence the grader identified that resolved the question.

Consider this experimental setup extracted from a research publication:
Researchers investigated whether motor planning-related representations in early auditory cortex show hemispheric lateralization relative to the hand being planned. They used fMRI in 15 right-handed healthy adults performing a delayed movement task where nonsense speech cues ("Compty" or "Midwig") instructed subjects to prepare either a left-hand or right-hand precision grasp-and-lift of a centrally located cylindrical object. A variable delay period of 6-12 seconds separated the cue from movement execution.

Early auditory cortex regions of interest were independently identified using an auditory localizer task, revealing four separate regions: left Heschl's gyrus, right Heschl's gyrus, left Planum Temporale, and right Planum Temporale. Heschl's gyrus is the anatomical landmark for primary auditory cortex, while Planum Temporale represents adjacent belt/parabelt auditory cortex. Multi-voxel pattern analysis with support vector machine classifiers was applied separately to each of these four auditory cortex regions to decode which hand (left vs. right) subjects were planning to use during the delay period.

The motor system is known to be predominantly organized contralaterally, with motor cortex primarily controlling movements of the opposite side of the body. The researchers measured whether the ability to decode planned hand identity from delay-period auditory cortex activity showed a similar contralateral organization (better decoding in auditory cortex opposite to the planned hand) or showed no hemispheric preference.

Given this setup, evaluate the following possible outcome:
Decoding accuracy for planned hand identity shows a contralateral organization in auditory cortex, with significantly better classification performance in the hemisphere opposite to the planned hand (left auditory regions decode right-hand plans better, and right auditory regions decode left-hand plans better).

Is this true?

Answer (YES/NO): NO